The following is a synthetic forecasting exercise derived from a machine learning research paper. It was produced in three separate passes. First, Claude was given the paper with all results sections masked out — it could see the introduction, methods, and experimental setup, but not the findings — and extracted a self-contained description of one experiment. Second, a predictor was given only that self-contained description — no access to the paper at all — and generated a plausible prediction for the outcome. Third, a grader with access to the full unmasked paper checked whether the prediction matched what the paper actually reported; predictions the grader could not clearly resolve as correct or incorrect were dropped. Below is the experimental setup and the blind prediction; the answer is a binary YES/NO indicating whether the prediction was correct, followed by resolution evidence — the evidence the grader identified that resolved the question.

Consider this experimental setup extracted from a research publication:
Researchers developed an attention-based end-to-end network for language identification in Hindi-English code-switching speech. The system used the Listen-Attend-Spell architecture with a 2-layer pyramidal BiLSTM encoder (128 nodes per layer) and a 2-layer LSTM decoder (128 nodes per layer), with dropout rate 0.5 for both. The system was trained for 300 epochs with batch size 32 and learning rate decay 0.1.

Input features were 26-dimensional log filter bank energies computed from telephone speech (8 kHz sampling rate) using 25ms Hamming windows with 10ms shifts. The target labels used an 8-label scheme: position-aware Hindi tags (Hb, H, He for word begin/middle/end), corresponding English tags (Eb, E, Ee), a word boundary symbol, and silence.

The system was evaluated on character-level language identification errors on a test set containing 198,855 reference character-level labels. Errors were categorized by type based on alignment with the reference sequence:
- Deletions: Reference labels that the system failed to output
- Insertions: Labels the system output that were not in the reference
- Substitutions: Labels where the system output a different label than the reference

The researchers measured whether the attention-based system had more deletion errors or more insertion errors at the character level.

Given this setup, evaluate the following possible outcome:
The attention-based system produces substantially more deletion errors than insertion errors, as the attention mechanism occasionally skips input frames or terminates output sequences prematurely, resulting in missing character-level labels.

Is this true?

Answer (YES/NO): YES